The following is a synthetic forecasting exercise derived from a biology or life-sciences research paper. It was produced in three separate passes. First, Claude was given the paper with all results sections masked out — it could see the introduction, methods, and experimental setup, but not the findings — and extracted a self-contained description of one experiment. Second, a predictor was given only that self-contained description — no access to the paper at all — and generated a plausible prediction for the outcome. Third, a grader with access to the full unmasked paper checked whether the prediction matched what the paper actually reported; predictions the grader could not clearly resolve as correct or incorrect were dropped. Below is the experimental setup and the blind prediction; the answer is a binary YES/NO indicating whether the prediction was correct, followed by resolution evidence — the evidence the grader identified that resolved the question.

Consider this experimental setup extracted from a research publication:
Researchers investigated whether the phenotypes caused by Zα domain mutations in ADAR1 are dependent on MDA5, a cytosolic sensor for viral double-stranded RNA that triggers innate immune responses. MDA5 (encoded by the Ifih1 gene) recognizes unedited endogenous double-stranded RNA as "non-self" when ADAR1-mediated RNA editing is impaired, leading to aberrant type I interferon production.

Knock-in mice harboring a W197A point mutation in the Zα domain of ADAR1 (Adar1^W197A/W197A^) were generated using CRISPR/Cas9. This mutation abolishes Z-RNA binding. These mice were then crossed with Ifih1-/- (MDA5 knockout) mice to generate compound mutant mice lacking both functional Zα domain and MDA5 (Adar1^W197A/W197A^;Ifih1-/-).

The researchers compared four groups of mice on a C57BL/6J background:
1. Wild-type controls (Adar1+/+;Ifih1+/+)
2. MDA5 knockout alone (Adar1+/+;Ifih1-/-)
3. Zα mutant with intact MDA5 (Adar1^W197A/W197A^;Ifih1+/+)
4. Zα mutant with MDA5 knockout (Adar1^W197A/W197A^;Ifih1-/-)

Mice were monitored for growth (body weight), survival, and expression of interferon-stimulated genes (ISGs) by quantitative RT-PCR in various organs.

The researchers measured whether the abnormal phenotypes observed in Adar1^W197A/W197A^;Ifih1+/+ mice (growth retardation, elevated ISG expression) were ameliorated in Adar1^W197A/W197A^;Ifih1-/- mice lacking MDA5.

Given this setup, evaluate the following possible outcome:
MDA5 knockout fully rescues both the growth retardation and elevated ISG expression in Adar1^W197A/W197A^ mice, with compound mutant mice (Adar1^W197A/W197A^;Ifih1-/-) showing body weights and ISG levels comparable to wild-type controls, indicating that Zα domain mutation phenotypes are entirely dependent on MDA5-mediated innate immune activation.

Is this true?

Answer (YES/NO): NO